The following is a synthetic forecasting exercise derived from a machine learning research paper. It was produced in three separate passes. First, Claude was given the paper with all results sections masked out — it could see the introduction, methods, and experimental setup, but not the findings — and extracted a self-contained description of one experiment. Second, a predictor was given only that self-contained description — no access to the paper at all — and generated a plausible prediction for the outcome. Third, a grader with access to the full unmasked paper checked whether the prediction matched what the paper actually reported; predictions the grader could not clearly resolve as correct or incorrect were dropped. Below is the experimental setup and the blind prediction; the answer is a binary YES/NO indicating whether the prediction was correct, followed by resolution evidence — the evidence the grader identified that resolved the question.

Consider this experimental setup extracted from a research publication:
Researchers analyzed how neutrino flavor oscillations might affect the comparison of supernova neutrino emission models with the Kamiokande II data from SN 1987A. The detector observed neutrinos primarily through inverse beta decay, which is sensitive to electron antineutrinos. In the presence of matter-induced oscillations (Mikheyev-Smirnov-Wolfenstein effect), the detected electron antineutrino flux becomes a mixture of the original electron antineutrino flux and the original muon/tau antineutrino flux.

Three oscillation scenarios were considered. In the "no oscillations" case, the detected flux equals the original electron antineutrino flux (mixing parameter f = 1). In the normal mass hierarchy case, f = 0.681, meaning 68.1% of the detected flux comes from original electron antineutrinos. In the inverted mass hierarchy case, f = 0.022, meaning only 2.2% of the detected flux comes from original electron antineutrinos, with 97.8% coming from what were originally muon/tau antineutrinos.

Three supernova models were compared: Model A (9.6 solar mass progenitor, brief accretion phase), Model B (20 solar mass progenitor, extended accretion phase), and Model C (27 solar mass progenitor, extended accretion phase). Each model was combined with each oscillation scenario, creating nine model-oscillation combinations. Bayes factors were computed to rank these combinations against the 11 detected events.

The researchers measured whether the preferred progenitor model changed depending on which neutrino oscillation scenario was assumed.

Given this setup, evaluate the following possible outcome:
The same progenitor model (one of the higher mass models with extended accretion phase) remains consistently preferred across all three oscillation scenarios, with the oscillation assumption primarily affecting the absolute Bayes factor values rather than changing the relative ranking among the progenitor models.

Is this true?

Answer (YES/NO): NO